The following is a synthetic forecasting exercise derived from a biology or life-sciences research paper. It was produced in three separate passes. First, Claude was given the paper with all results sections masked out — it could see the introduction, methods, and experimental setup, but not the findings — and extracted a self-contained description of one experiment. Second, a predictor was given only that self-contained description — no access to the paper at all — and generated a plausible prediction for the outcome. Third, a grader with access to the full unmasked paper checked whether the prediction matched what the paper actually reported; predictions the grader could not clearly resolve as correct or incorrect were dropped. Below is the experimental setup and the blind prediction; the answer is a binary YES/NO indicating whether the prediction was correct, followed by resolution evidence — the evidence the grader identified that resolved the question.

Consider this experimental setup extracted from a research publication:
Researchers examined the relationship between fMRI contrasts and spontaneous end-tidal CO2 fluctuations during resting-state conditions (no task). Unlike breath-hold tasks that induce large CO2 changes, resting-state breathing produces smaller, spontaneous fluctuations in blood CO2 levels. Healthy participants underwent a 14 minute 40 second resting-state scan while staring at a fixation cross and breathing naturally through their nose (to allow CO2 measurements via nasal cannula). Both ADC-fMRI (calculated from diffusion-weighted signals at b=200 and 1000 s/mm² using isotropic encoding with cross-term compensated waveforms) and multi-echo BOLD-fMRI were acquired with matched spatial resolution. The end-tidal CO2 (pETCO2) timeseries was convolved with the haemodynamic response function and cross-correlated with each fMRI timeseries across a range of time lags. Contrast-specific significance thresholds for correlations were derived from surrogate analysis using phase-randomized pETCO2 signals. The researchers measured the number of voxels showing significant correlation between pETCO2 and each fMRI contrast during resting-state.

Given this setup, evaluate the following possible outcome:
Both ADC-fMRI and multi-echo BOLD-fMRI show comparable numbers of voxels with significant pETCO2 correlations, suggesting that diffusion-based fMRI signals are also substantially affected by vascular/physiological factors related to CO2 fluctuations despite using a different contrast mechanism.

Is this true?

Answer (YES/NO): NO